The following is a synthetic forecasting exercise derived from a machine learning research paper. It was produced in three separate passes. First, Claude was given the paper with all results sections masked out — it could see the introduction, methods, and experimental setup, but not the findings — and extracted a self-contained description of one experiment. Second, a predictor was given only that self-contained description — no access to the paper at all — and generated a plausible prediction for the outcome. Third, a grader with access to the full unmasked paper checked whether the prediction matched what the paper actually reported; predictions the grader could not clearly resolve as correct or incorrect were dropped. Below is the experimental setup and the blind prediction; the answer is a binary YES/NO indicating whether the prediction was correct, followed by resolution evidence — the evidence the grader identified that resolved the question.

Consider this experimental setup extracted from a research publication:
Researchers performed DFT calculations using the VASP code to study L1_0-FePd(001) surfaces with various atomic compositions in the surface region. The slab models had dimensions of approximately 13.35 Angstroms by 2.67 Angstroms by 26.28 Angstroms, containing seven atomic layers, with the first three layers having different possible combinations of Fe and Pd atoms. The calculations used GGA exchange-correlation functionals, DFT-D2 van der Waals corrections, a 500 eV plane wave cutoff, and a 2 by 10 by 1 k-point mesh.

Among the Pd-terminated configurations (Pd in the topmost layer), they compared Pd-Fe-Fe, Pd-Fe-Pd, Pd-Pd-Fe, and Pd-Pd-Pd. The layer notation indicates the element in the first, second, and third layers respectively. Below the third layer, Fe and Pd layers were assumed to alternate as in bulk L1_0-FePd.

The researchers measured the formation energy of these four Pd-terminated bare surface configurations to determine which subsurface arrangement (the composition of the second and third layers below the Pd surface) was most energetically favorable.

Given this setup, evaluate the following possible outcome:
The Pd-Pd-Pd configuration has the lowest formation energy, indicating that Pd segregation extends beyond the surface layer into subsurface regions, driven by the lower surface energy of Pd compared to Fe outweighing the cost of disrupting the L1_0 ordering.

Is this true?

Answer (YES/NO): NO